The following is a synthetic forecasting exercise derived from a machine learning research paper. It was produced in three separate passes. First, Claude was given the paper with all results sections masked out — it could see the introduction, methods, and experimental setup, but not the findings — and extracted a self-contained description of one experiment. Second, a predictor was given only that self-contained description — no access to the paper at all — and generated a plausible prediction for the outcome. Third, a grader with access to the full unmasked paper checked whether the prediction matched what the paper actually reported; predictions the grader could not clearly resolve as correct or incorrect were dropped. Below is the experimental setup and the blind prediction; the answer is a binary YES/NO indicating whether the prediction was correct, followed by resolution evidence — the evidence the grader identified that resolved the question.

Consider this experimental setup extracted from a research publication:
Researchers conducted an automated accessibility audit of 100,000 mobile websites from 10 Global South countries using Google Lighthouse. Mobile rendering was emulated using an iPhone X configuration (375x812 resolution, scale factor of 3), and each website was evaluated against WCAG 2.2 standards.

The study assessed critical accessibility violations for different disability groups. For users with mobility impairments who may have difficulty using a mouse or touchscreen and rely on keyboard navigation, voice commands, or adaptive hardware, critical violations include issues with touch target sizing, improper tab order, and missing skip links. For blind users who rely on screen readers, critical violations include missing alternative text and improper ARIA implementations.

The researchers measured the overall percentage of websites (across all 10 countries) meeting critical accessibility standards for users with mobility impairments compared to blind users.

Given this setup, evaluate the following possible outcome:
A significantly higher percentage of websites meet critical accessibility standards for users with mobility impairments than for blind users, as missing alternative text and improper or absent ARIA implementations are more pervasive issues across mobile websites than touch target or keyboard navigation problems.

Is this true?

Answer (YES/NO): YES